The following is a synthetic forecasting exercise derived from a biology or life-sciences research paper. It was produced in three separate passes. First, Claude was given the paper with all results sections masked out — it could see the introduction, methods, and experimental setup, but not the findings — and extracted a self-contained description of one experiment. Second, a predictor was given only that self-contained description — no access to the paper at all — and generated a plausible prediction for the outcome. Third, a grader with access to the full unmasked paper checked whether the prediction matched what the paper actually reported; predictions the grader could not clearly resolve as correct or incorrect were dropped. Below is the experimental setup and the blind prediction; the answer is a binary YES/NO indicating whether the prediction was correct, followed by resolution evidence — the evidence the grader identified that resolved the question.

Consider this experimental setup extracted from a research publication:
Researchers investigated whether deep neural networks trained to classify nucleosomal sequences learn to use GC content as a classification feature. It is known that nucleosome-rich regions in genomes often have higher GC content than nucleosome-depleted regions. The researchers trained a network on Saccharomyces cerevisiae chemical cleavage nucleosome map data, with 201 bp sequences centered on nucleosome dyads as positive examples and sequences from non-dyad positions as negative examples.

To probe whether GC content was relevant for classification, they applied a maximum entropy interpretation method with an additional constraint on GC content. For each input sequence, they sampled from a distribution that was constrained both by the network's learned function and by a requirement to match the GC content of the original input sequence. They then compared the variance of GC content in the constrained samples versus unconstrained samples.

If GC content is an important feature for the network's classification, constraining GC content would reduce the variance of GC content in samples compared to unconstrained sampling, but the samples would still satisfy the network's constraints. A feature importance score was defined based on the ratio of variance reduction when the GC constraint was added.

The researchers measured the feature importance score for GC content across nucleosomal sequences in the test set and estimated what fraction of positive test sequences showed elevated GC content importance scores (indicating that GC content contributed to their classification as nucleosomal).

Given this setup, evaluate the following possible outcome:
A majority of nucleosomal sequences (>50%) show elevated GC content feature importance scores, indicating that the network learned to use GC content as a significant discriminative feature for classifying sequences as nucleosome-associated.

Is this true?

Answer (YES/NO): NO